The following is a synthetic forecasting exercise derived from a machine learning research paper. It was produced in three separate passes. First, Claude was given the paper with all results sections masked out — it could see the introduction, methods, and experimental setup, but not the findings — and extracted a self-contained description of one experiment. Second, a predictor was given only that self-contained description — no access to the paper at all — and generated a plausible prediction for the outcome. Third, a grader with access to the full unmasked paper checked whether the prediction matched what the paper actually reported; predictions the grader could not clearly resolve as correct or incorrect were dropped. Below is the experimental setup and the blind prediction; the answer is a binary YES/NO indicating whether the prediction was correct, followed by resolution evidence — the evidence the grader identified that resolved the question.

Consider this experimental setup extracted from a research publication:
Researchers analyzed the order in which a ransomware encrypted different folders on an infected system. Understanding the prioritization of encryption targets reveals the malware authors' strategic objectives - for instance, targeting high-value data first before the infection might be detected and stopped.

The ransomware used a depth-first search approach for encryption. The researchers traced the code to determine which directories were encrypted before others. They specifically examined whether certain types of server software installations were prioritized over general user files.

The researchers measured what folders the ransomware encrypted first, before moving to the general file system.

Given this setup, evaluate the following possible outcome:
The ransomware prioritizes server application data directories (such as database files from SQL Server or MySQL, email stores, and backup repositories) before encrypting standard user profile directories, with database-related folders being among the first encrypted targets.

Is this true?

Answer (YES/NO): YES